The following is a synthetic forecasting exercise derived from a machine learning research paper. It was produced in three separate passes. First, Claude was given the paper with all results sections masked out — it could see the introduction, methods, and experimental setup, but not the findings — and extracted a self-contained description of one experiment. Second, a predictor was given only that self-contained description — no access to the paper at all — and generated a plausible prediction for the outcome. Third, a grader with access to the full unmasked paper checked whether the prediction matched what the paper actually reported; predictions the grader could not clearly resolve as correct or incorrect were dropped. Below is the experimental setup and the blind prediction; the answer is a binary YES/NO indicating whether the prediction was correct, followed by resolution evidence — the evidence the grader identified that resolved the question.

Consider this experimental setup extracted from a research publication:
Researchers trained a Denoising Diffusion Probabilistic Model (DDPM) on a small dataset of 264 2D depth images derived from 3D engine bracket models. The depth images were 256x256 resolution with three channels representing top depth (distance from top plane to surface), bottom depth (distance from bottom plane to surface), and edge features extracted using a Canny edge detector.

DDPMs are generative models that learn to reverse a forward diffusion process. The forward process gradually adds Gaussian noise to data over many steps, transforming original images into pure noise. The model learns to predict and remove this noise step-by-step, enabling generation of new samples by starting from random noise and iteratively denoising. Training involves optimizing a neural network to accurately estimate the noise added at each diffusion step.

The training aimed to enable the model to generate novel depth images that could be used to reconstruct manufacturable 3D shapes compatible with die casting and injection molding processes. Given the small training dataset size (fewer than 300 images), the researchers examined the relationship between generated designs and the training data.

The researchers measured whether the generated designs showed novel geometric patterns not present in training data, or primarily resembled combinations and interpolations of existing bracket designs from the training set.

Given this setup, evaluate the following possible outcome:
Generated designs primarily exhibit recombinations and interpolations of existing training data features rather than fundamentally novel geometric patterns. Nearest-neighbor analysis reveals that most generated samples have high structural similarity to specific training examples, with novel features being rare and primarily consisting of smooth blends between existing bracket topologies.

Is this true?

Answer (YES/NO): NO